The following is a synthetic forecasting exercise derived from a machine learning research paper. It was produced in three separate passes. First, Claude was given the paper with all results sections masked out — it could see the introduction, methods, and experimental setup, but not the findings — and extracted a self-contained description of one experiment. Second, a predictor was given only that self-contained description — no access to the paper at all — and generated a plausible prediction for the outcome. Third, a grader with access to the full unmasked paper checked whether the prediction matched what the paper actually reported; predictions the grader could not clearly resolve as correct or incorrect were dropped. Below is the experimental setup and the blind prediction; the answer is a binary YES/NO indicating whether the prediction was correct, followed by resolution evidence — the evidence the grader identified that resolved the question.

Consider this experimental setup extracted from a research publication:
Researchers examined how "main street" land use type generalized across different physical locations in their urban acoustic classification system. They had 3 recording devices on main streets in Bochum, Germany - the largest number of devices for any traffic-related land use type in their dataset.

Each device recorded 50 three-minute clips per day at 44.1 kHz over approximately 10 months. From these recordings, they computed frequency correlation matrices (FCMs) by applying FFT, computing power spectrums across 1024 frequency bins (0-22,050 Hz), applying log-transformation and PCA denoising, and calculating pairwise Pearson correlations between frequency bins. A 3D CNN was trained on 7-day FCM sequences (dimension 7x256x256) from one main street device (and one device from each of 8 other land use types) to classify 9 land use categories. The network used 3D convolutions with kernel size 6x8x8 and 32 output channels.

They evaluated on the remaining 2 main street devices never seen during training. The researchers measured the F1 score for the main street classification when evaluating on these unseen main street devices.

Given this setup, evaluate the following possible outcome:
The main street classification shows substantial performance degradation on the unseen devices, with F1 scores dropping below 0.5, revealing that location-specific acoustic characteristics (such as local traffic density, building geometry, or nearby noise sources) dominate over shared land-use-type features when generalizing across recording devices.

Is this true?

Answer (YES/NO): YES